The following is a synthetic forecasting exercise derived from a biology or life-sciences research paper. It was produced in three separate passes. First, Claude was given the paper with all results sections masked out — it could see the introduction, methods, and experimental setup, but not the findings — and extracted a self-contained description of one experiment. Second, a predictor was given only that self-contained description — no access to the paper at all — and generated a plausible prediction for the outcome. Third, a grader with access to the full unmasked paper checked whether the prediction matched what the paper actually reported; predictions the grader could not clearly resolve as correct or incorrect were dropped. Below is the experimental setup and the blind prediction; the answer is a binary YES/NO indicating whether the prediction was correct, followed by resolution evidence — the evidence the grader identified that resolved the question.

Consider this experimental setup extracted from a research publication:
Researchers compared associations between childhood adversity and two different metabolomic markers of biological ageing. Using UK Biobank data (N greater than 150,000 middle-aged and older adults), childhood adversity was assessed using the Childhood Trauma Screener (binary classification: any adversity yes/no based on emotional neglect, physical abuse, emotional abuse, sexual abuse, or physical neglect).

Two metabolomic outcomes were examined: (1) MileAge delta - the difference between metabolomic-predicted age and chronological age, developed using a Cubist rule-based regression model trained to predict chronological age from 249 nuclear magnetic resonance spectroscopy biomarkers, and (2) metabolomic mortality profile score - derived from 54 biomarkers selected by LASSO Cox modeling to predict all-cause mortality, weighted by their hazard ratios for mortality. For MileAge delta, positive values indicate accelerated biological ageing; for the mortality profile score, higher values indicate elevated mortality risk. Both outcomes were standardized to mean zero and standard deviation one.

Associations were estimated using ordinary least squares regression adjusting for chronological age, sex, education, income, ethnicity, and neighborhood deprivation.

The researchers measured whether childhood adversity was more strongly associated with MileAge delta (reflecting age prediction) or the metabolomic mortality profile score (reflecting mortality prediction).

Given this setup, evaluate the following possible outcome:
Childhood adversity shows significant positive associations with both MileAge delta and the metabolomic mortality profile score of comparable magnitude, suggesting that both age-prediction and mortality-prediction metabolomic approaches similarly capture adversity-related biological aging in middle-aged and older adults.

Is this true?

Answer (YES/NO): NO